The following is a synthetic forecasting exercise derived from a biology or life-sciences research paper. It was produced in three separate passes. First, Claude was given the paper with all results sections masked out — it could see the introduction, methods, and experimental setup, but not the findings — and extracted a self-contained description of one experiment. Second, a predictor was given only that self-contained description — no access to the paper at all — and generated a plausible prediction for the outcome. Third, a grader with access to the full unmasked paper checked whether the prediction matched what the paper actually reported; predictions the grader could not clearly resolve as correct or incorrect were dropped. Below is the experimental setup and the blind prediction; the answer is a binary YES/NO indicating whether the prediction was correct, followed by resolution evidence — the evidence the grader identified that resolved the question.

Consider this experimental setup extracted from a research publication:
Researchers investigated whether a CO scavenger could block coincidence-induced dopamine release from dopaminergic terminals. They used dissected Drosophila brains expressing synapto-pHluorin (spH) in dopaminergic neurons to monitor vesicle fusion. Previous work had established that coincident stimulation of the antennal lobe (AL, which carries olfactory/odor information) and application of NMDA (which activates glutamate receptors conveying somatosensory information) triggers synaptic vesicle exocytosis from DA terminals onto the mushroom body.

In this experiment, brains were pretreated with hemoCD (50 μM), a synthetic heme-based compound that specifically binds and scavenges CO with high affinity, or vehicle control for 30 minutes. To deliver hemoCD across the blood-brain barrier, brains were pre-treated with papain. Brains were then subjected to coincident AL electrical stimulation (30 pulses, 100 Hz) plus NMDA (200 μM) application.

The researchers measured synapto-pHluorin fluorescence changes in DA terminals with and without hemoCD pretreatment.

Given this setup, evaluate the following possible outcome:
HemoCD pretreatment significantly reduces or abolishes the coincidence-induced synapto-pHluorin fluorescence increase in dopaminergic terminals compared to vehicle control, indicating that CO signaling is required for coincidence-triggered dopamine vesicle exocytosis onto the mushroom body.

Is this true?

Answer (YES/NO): YES